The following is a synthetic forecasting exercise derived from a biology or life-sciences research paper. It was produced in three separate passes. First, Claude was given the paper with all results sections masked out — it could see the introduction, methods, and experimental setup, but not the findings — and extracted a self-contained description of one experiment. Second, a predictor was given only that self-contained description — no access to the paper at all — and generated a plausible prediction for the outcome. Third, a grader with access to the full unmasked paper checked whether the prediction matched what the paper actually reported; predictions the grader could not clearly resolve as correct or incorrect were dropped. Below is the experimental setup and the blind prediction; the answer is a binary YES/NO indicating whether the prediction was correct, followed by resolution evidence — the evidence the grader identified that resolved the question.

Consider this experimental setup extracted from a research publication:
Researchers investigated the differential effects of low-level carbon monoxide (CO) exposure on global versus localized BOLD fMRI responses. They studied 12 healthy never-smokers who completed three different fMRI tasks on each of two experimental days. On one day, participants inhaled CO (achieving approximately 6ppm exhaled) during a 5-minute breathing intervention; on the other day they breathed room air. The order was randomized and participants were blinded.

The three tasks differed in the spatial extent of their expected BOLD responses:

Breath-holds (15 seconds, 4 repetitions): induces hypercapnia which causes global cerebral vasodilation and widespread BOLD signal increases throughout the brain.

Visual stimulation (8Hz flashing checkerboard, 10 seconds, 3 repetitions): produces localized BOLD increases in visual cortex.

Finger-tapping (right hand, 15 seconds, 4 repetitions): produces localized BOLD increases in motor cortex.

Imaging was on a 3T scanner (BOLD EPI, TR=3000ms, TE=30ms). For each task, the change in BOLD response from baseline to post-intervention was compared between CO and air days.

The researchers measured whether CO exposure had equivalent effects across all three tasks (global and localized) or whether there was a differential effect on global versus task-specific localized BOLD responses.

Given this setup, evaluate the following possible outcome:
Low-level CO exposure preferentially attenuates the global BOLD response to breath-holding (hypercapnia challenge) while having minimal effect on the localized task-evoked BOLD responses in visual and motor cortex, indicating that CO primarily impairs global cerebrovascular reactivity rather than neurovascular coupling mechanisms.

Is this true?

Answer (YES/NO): NO